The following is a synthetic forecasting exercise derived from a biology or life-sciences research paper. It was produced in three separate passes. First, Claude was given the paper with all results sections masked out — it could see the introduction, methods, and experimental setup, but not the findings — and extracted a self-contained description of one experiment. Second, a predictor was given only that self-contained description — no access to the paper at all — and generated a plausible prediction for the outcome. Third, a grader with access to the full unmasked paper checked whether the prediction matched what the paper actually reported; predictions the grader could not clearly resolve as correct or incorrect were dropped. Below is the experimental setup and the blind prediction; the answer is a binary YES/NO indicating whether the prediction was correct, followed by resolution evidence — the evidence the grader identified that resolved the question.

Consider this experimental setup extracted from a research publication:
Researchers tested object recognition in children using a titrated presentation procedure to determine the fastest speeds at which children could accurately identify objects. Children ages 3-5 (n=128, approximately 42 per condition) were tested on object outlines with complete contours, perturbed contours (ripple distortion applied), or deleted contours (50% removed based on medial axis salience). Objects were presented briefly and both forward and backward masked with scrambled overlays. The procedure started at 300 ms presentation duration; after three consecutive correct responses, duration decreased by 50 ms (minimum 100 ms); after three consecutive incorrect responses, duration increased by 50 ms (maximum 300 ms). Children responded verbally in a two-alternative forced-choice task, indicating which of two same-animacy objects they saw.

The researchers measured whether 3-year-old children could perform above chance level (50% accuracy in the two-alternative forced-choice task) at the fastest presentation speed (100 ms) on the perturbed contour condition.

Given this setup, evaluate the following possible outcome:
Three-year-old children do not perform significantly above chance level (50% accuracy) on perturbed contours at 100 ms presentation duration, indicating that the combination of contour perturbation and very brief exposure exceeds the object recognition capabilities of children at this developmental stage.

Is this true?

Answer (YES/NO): YES